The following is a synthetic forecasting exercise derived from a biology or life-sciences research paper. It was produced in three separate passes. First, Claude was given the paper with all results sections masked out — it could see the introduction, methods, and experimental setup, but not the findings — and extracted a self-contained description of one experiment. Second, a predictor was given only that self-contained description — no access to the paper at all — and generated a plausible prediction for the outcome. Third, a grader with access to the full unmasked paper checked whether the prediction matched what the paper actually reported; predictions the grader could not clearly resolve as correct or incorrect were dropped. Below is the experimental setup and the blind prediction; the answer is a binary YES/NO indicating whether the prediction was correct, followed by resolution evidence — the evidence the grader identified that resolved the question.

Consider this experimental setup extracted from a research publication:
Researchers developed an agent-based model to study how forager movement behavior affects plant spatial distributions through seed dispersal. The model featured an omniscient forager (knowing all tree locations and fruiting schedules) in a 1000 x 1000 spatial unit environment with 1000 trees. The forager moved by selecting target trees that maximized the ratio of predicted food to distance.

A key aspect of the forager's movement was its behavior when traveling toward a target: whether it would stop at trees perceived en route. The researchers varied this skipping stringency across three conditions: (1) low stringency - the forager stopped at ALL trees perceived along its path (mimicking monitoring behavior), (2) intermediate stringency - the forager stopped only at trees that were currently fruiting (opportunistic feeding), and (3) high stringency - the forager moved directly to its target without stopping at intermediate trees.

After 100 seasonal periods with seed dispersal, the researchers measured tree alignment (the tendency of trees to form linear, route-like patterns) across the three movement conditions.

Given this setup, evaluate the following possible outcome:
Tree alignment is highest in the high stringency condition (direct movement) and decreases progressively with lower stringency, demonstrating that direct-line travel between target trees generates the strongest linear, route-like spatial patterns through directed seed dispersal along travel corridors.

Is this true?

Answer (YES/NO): NO